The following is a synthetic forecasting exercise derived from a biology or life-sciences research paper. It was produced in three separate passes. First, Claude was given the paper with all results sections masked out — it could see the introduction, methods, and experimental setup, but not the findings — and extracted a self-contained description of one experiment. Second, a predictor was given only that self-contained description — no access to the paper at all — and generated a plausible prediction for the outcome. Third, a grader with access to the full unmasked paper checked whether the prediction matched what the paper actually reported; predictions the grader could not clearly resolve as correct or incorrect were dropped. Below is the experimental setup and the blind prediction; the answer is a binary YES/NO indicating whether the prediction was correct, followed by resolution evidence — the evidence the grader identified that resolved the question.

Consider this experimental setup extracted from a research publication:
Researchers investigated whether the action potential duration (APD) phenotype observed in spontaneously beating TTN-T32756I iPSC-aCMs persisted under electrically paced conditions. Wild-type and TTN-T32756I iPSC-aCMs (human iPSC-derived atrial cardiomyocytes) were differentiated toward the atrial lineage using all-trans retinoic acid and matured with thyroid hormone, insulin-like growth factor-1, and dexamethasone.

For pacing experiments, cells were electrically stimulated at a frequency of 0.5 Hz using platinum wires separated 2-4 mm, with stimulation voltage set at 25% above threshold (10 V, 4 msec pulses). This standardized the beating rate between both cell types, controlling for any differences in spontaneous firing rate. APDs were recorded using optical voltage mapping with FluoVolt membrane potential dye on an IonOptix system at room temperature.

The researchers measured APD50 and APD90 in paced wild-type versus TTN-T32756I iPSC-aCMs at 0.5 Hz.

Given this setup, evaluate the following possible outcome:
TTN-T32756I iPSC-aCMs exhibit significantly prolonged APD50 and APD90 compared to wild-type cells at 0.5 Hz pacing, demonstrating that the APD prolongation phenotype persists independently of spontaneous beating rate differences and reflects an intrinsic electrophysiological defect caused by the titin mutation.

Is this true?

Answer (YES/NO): NO